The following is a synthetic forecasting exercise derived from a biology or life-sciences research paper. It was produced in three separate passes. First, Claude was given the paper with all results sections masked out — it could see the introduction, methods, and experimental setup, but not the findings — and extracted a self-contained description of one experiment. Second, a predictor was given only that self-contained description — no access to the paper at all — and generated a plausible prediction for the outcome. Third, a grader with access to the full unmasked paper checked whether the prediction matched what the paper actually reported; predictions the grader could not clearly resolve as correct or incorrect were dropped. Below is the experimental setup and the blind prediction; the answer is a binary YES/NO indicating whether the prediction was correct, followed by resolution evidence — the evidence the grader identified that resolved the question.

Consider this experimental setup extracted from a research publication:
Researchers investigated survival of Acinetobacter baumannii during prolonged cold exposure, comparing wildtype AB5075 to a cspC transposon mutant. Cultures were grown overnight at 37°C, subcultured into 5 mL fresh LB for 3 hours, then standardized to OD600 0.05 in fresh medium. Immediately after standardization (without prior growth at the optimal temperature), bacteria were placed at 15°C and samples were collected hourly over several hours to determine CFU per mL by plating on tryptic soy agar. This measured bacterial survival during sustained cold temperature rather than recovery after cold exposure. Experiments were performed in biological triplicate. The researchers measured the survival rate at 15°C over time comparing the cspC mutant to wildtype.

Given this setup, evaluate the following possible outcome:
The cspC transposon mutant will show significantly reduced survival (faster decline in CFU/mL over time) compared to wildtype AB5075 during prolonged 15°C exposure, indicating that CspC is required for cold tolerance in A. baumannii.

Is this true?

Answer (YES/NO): NO